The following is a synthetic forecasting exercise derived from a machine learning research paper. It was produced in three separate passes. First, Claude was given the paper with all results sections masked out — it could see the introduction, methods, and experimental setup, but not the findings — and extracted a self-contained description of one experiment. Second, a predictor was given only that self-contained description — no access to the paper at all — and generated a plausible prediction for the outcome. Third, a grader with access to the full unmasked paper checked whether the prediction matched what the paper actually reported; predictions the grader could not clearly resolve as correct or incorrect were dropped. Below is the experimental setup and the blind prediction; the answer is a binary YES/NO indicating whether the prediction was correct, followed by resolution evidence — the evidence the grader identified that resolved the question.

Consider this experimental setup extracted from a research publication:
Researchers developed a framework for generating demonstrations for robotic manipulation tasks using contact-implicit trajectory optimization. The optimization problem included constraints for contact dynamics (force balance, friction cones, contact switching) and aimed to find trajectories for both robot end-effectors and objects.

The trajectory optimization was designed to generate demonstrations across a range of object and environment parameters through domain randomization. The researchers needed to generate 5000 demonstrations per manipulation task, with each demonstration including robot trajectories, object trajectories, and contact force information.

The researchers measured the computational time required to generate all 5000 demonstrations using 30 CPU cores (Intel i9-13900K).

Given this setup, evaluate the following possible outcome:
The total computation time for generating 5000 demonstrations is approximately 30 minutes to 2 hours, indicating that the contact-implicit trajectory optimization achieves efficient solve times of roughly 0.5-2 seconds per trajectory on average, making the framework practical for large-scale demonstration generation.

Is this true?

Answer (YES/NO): NO